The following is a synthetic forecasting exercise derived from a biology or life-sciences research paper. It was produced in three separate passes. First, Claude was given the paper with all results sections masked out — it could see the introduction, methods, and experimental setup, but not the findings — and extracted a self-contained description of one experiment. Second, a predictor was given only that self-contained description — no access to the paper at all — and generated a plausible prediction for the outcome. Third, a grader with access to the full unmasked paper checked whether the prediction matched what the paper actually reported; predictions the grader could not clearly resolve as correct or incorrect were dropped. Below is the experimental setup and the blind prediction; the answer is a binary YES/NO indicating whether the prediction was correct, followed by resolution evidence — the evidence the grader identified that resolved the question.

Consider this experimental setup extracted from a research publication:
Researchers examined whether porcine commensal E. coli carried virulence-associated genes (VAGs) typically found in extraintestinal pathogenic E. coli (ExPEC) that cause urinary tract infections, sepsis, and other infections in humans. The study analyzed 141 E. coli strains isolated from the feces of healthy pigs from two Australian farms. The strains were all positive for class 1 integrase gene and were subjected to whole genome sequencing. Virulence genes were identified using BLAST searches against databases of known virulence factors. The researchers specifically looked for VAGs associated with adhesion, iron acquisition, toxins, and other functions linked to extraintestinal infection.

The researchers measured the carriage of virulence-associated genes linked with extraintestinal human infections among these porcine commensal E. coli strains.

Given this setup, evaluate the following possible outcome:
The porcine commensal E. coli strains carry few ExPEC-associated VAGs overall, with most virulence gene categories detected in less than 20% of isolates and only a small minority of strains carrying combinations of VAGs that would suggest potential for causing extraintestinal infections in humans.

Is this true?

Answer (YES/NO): NO